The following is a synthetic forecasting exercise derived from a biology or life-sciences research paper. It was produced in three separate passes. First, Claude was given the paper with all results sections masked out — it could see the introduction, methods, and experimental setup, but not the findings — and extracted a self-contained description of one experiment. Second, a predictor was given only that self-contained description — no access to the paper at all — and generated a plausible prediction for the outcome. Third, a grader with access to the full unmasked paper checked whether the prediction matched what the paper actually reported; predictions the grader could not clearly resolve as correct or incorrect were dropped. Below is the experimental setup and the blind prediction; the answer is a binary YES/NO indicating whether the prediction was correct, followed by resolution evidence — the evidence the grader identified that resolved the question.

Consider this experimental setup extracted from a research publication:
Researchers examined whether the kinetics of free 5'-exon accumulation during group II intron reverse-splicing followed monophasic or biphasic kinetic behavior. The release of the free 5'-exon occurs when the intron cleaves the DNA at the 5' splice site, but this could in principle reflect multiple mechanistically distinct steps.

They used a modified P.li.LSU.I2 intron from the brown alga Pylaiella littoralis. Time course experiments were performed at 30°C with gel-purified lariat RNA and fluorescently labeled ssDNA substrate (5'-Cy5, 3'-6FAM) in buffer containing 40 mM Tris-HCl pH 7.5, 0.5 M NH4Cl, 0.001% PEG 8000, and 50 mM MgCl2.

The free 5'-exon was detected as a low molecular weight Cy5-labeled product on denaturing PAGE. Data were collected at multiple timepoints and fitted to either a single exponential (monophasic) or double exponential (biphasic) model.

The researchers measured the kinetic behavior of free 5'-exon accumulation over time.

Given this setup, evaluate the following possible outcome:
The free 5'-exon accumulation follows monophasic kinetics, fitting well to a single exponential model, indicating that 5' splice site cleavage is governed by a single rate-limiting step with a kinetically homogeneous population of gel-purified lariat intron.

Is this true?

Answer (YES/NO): YES